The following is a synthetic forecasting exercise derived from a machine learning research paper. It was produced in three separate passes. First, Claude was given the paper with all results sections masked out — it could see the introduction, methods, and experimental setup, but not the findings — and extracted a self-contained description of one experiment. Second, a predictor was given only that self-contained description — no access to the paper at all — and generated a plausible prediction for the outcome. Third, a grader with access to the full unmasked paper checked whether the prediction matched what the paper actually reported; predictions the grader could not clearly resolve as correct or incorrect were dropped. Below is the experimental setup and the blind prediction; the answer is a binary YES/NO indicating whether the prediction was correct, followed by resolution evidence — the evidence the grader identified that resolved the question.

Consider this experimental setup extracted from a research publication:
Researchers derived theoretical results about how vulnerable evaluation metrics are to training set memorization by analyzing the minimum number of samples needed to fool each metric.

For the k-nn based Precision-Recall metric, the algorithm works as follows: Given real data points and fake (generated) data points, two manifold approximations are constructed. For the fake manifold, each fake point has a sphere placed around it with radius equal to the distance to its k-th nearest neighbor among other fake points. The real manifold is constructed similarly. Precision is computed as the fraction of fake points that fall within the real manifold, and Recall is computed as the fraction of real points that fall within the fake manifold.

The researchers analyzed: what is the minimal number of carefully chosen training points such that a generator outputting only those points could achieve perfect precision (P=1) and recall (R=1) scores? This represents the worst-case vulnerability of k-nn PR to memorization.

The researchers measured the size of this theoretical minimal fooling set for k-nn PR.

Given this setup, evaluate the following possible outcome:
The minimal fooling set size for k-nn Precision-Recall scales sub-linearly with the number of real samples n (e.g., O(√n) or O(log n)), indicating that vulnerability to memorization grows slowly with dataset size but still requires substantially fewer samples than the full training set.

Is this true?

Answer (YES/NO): NO